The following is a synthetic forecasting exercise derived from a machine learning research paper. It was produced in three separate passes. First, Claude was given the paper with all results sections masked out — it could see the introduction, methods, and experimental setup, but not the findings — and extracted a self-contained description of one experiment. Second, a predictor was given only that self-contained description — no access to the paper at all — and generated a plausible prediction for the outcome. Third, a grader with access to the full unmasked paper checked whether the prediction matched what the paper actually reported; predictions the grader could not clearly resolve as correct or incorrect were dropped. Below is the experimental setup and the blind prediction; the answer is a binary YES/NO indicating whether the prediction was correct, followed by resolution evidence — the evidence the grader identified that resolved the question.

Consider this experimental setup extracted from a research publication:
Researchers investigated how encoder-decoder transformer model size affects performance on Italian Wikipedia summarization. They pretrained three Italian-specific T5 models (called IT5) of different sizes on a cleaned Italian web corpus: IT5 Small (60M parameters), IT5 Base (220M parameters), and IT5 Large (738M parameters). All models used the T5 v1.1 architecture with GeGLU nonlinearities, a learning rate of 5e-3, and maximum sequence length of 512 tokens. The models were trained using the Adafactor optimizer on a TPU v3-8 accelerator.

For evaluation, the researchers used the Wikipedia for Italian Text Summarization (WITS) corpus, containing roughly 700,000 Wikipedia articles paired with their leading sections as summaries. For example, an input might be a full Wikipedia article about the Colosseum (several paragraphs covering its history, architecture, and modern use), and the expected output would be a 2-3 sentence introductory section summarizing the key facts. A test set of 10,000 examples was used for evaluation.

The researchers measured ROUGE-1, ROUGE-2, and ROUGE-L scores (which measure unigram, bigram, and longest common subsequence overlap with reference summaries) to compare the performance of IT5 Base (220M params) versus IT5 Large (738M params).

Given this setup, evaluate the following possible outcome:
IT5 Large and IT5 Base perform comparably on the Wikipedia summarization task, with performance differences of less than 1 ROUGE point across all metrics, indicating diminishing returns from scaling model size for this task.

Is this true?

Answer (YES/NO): NO